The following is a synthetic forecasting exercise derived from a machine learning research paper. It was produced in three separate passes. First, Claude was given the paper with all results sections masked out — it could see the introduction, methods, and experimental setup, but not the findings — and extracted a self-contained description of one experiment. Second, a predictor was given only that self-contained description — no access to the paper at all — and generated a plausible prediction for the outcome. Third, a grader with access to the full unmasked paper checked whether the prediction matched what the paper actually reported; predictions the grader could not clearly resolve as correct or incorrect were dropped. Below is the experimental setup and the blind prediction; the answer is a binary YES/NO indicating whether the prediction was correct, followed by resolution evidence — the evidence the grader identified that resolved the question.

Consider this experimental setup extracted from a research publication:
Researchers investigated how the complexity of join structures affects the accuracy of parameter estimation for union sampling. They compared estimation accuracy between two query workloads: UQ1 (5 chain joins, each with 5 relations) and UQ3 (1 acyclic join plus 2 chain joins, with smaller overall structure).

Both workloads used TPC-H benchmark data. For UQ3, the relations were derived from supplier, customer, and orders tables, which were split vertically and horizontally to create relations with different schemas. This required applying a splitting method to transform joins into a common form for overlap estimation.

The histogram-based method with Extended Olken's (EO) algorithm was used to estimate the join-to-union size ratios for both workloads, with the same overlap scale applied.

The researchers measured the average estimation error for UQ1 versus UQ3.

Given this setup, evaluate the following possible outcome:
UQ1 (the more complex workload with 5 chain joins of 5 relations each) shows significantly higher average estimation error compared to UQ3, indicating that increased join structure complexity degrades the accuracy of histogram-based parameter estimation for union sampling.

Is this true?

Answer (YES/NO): YES